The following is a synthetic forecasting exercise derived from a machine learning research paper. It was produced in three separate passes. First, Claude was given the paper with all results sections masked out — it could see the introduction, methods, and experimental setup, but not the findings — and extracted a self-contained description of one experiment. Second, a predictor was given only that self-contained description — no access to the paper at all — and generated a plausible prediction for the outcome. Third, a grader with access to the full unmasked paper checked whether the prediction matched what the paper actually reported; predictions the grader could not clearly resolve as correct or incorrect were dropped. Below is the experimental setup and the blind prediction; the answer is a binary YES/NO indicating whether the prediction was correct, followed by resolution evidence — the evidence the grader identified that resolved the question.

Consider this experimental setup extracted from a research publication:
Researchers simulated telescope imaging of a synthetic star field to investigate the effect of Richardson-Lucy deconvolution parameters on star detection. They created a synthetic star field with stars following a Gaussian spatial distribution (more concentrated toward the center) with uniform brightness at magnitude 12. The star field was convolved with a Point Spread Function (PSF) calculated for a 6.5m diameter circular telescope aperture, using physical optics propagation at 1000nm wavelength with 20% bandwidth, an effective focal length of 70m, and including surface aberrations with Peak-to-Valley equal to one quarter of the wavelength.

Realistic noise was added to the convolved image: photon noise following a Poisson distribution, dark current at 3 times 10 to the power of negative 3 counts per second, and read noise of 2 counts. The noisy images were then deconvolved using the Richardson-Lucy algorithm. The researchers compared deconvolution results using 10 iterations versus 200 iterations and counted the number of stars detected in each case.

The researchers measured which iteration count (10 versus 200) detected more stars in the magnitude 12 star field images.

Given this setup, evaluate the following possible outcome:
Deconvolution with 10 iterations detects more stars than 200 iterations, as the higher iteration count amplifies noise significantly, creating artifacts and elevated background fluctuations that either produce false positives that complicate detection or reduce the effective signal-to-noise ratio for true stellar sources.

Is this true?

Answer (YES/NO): YES